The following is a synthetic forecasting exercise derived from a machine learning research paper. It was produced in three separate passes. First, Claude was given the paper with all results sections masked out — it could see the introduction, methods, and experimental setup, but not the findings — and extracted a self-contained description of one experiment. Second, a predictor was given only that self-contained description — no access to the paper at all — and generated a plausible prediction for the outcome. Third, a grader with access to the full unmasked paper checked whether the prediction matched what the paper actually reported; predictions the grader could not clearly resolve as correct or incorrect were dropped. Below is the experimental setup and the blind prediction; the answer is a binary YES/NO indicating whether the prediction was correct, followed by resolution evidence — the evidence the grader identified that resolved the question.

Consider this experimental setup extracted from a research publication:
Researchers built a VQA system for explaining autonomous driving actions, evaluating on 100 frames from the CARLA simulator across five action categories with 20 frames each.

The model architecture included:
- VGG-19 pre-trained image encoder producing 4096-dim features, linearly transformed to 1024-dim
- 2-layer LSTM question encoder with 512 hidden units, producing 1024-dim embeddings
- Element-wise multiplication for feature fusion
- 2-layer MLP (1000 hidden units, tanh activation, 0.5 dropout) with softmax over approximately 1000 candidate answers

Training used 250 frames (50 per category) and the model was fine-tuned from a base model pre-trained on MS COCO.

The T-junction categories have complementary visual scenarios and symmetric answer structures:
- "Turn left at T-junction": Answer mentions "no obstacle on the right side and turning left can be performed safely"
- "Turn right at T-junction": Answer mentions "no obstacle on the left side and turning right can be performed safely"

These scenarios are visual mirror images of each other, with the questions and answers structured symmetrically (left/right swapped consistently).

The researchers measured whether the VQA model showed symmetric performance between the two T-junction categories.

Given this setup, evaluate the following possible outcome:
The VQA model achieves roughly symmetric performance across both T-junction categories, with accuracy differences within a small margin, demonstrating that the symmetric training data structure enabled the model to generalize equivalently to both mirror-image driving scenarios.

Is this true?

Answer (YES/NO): YES